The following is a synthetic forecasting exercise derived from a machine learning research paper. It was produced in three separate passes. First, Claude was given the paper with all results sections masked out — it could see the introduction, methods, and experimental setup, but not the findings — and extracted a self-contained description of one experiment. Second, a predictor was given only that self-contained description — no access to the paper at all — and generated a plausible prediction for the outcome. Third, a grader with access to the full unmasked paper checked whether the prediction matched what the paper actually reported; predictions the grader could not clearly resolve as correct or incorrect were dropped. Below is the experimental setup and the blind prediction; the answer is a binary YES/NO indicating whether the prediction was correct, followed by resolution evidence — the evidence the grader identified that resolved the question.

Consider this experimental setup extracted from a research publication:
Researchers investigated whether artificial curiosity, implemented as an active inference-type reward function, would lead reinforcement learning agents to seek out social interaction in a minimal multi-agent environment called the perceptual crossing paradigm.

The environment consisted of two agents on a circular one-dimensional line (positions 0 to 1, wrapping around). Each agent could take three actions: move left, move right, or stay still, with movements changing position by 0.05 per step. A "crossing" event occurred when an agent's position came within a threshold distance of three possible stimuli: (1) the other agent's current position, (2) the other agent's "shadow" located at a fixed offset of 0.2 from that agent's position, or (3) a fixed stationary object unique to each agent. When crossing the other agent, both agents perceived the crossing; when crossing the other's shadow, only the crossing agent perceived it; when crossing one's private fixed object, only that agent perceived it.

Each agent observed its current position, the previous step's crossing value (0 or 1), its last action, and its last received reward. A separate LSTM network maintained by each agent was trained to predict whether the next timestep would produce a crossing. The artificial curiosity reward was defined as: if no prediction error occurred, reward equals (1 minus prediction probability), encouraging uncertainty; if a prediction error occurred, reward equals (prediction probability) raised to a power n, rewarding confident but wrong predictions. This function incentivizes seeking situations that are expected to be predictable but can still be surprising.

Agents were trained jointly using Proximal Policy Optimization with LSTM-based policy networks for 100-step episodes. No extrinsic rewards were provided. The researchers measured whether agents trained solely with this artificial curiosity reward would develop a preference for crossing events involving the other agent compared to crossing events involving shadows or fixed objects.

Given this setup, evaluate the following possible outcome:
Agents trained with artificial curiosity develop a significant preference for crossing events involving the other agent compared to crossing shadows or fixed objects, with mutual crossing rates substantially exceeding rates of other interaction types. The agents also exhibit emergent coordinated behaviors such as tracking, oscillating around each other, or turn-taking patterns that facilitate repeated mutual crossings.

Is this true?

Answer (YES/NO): NO